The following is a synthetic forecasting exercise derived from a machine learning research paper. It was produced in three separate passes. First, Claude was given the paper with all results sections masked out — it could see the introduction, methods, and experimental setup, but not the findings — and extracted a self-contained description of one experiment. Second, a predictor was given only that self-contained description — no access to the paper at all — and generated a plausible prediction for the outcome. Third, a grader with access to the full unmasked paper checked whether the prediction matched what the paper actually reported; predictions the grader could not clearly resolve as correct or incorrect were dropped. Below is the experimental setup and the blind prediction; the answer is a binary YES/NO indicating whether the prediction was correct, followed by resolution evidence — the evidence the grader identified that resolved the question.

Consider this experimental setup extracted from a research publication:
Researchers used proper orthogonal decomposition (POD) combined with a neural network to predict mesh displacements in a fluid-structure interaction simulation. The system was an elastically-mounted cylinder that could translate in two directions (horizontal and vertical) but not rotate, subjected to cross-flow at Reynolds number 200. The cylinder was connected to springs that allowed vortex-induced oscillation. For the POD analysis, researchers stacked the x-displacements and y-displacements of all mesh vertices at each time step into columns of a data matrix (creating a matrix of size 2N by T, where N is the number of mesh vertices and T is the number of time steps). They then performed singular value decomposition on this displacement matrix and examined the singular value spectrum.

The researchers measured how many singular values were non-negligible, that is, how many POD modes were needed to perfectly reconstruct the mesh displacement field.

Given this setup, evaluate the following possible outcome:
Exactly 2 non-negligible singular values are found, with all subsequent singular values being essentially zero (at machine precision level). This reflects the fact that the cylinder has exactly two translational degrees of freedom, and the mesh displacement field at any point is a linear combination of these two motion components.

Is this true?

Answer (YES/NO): YES